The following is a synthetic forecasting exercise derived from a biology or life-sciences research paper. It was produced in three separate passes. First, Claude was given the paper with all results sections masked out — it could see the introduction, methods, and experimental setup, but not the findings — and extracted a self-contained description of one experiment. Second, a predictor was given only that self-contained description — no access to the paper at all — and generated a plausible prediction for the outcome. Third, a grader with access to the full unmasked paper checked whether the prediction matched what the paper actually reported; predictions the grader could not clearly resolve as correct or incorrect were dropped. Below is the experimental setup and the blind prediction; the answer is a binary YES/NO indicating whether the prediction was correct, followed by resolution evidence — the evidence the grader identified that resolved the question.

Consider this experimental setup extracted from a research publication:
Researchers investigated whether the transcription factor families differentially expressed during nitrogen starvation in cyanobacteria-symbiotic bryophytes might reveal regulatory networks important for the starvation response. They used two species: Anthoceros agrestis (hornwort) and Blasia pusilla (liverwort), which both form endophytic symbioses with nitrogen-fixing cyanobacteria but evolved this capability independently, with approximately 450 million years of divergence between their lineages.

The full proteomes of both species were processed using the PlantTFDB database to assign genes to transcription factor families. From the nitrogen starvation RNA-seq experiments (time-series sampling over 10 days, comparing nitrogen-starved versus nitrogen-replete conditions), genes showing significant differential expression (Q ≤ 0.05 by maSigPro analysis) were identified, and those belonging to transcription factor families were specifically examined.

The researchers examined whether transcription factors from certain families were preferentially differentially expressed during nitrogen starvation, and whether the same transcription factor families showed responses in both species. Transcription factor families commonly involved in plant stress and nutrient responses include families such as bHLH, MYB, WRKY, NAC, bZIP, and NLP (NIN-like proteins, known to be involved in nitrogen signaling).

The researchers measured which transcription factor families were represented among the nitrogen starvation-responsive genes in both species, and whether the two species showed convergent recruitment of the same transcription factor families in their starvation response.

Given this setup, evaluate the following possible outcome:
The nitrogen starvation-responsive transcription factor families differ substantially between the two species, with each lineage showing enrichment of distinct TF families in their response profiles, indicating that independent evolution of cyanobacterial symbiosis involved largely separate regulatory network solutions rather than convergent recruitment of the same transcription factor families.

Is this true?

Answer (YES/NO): NO